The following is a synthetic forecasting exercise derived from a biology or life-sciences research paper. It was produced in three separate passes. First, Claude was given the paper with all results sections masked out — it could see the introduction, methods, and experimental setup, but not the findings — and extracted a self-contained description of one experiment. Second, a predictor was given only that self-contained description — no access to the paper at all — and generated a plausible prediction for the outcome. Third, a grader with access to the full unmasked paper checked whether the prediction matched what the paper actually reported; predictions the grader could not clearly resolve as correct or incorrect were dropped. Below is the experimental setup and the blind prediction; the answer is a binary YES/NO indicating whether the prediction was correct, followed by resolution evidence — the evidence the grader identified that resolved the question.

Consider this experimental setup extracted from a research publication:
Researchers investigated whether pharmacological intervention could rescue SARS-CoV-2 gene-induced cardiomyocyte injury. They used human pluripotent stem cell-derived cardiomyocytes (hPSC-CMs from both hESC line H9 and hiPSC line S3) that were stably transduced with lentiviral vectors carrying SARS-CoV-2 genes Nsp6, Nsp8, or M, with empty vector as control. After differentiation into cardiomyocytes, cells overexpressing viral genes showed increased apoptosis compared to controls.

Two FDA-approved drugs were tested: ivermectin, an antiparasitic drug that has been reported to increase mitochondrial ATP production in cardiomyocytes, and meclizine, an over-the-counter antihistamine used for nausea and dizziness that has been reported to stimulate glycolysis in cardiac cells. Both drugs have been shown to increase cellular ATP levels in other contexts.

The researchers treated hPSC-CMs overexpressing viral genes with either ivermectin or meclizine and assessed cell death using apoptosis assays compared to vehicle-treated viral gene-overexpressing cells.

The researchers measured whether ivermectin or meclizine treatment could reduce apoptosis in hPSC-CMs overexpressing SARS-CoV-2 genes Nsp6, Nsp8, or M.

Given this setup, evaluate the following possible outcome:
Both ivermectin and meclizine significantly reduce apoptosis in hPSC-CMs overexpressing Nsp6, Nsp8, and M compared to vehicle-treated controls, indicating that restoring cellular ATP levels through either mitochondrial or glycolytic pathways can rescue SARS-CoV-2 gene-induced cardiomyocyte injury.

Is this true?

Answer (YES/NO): YES